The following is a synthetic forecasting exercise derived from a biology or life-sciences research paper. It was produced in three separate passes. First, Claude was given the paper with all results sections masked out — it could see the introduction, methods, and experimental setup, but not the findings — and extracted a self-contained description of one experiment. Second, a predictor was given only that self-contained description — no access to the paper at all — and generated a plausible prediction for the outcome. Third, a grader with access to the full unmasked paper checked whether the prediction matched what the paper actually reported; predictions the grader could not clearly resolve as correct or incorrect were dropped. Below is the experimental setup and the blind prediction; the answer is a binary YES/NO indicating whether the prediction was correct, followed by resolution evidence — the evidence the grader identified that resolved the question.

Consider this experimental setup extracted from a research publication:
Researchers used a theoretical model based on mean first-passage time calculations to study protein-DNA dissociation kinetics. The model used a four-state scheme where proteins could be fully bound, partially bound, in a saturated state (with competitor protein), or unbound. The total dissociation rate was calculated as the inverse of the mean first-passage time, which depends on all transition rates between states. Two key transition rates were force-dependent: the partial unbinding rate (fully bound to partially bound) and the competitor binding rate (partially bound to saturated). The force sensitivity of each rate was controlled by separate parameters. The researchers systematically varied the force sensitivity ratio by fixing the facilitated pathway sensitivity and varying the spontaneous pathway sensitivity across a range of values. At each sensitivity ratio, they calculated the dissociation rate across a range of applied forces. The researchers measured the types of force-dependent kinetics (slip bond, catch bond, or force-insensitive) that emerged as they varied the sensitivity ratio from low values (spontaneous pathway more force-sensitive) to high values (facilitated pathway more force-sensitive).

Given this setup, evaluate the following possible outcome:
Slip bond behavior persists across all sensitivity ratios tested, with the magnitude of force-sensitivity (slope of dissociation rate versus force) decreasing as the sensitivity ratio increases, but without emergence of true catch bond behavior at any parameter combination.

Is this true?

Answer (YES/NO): NO